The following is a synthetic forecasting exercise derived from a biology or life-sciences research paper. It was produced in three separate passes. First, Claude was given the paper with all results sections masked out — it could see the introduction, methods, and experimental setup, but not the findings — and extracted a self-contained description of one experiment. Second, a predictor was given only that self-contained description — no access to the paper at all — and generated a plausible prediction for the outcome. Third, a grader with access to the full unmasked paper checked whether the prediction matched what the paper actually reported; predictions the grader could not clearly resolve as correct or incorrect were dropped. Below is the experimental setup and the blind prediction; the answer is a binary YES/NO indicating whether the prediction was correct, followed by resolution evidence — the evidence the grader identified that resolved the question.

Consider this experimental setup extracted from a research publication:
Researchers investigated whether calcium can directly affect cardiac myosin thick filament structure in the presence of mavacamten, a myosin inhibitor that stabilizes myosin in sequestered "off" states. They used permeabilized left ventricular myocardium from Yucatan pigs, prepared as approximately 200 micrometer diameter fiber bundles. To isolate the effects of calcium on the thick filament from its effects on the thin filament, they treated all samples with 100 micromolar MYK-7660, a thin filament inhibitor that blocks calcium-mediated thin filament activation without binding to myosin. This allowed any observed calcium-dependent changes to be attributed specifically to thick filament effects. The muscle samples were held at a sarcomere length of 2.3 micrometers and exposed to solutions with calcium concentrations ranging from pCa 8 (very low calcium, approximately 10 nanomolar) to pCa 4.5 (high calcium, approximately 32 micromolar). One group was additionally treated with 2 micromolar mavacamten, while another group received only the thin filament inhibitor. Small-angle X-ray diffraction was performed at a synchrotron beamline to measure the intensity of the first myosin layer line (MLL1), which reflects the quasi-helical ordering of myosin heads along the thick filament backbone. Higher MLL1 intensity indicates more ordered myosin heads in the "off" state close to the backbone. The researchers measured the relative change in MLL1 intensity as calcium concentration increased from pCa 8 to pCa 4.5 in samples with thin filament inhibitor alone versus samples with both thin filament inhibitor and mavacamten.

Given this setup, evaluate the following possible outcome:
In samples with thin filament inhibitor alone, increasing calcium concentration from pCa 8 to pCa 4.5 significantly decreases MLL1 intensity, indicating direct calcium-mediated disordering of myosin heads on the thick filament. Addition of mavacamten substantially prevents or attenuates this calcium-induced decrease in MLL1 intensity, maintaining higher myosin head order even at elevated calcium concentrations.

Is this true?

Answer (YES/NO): NO